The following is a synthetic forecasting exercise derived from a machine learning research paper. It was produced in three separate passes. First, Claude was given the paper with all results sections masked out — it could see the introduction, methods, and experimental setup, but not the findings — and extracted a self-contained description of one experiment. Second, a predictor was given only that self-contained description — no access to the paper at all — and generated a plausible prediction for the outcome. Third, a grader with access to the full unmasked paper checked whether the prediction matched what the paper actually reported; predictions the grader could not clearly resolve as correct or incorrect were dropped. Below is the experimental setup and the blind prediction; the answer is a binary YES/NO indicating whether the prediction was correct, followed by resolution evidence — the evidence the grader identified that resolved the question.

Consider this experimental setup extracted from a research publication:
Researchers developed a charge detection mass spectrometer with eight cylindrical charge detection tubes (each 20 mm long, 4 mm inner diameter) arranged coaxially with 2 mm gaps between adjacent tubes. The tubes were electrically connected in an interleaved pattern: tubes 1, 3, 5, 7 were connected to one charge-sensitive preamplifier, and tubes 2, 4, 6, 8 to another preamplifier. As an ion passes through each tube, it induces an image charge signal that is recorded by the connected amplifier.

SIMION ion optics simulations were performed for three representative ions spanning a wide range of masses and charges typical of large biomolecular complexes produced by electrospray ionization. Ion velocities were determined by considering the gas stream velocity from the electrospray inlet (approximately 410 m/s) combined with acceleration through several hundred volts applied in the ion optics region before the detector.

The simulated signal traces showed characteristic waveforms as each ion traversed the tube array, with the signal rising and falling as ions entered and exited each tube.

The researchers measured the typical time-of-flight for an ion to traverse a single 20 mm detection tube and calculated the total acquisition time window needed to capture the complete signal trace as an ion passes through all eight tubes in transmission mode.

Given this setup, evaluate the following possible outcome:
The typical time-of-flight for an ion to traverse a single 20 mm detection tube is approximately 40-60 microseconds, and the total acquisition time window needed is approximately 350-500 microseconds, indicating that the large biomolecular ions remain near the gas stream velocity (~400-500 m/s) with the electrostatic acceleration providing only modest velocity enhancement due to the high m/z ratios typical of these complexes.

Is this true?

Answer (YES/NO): NO